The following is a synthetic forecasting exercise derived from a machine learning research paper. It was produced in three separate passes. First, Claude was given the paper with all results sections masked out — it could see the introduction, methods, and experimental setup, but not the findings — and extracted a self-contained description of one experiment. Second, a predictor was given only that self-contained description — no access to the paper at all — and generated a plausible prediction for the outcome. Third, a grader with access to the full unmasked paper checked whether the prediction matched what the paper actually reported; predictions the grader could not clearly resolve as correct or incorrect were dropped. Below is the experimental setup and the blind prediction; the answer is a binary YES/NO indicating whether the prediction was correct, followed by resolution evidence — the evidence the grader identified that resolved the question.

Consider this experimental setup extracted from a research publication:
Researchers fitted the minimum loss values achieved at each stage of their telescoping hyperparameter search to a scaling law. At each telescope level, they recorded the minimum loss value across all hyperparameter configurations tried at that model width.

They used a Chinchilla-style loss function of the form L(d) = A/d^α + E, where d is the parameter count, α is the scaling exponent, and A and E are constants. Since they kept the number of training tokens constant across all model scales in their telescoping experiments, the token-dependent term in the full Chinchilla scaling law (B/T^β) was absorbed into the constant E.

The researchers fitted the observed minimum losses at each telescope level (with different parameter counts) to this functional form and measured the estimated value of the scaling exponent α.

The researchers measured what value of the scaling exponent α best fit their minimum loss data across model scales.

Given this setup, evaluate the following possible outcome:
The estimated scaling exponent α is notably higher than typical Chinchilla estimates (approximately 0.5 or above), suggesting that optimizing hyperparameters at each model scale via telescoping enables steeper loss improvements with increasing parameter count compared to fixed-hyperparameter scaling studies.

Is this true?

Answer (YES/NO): NO